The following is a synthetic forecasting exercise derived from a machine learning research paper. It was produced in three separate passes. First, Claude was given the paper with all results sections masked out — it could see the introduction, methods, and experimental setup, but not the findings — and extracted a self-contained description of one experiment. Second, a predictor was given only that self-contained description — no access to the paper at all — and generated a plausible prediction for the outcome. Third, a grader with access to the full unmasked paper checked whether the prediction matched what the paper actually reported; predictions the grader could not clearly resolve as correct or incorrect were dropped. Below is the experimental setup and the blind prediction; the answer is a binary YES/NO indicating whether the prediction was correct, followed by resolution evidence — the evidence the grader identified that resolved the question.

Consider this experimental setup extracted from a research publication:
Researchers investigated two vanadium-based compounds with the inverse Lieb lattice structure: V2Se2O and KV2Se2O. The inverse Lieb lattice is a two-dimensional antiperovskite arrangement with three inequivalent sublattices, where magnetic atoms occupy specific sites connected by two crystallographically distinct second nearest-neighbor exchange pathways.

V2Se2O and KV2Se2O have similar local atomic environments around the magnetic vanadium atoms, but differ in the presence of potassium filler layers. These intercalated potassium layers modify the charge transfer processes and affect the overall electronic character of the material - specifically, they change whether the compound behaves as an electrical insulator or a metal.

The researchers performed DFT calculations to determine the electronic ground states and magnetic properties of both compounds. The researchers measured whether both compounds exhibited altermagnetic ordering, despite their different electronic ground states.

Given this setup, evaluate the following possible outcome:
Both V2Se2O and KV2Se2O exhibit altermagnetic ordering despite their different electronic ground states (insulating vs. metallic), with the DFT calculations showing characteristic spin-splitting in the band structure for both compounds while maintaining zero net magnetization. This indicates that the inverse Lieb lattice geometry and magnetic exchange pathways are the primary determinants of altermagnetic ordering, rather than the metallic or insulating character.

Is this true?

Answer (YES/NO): NO